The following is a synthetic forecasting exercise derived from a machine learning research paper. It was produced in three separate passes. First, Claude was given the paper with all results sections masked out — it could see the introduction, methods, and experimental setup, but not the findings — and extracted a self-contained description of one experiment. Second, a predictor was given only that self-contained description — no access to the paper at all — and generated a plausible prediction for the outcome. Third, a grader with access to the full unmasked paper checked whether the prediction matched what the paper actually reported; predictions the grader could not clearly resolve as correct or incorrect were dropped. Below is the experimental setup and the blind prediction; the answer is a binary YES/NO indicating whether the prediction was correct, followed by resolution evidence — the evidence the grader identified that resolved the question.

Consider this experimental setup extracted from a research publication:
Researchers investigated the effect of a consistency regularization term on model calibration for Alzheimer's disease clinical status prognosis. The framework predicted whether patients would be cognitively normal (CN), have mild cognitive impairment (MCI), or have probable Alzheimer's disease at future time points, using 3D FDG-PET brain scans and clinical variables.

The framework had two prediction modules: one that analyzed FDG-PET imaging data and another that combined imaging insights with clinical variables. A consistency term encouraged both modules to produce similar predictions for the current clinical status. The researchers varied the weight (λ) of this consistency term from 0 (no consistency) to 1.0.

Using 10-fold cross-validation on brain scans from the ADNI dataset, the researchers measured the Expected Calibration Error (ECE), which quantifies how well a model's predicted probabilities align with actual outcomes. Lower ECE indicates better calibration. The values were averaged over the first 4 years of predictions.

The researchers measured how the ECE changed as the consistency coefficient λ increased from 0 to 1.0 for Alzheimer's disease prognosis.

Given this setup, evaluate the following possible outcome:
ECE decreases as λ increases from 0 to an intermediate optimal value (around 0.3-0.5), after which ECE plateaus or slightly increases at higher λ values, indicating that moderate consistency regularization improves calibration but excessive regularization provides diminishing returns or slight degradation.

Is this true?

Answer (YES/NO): NO